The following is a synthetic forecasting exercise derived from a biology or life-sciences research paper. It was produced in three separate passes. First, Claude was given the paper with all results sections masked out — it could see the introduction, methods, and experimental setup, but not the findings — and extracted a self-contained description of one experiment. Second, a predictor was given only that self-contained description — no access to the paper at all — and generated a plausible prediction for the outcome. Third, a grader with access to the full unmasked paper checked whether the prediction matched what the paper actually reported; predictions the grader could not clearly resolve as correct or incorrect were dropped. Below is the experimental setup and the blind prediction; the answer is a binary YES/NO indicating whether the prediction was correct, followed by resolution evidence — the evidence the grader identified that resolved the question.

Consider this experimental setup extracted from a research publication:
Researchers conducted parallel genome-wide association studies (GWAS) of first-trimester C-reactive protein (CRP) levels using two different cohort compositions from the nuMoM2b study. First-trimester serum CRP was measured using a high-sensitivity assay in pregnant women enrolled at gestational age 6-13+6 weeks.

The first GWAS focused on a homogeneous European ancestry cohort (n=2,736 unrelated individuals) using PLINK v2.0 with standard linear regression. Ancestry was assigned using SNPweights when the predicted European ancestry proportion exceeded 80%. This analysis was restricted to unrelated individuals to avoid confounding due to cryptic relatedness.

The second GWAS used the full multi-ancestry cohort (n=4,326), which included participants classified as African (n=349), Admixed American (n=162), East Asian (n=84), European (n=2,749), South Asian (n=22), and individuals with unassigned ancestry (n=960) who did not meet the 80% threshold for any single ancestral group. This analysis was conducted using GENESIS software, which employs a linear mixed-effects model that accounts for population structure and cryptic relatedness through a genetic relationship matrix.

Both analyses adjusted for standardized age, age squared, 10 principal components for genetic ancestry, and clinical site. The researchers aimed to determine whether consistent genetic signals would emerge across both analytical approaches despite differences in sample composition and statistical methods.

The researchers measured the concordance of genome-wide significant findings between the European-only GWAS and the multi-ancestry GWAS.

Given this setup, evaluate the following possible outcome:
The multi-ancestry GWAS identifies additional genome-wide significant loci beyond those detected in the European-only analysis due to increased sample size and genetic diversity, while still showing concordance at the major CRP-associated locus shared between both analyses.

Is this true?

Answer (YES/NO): YES